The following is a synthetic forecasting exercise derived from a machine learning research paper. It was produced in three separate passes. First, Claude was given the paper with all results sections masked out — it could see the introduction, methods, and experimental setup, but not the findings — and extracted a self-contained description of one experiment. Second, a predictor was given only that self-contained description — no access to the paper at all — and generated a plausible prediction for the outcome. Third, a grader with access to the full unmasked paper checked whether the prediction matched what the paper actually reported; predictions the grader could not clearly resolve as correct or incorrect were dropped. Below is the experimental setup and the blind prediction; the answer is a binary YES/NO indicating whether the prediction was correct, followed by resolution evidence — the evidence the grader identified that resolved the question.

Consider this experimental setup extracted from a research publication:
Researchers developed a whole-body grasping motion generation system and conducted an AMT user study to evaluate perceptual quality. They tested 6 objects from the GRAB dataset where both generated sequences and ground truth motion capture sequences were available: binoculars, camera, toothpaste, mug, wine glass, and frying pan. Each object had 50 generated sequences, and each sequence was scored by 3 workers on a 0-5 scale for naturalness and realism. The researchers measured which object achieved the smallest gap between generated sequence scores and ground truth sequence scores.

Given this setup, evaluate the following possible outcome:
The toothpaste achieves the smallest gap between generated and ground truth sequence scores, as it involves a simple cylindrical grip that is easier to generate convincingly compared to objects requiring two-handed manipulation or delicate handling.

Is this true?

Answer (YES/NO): NO